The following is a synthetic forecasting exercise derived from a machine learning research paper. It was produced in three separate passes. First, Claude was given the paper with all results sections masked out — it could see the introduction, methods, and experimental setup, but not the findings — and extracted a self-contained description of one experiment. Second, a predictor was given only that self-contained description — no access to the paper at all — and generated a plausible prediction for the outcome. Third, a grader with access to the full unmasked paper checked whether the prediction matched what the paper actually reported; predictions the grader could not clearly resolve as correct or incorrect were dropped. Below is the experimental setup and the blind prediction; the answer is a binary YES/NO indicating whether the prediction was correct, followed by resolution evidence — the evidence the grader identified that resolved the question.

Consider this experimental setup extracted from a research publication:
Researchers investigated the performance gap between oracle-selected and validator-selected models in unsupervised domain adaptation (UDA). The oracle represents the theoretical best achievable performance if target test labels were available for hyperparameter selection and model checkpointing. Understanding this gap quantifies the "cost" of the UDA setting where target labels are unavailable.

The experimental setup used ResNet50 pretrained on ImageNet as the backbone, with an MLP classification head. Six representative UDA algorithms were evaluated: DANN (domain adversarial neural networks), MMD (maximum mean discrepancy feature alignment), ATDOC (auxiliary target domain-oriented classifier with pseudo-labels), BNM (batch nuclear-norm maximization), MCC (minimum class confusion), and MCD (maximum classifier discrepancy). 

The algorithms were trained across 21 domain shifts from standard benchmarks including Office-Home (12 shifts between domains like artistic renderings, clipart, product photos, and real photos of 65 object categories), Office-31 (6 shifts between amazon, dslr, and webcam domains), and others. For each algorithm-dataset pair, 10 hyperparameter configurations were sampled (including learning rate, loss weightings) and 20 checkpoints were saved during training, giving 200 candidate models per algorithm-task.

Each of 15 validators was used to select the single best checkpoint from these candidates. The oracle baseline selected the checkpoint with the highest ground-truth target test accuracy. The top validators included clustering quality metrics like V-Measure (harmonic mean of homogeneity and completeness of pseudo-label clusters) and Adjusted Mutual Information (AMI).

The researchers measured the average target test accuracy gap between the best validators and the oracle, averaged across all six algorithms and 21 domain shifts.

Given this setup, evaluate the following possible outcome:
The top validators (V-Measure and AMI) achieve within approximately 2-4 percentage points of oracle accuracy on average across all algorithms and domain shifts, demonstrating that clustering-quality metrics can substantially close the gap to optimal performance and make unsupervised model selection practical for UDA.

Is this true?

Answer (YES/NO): YES